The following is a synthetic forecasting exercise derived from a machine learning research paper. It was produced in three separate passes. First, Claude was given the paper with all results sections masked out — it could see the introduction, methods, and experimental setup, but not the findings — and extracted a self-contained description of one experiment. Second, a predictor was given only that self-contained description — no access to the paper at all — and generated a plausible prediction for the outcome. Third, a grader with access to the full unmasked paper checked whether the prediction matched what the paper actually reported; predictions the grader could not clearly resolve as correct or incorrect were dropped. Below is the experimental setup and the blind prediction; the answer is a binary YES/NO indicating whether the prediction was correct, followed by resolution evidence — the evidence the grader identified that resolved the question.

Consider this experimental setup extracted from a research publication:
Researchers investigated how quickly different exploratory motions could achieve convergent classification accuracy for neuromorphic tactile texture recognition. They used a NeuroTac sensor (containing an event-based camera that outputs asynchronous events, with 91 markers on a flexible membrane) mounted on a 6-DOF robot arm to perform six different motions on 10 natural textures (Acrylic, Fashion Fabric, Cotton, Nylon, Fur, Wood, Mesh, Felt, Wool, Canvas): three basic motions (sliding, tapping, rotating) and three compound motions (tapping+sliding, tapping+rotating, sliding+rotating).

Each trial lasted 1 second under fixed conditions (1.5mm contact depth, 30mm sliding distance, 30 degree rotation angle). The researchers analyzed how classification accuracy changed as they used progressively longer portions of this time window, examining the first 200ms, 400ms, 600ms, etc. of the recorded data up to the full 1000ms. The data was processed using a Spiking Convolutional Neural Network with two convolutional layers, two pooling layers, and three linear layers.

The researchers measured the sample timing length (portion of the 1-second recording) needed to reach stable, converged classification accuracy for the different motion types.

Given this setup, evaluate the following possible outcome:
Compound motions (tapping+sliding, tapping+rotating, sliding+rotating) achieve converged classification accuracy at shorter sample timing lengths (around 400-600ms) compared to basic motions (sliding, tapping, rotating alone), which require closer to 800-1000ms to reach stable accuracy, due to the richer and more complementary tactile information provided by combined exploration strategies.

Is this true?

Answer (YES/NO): NO